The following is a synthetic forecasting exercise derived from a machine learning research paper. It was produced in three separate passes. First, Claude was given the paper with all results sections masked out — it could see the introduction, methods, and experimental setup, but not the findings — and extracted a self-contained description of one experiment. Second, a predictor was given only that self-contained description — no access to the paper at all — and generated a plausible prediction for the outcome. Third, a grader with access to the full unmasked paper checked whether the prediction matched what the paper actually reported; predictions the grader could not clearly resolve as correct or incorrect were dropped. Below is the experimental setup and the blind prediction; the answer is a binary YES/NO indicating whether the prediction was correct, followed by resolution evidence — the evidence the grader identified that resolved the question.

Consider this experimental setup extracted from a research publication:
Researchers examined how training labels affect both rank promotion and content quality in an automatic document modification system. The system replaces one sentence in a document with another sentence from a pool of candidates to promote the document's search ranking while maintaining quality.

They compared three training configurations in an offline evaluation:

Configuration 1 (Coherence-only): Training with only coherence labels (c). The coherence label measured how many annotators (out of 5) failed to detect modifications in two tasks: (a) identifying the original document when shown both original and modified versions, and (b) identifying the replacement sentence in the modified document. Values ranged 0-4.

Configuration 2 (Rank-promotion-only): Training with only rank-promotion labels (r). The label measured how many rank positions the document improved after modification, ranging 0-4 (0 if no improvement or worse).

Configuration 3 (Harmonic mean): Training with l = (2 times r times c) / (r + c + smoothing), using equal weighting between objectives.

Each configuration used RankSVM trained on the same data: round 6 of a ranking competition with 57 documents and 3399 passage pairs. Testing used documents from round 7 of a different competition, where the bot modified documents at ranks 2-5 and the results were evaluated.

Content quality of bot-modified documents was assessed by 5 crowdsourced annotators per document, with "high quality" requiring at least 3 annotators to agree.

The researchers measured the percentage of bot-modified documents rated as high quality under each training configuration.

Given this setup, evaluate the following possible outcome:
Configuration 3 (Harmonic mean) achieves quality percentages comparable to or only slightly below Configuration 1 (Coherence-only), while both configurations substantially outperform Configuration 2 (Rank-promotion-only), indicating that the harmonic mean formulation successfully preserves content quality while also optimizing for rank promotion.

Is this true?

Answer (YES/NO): NO